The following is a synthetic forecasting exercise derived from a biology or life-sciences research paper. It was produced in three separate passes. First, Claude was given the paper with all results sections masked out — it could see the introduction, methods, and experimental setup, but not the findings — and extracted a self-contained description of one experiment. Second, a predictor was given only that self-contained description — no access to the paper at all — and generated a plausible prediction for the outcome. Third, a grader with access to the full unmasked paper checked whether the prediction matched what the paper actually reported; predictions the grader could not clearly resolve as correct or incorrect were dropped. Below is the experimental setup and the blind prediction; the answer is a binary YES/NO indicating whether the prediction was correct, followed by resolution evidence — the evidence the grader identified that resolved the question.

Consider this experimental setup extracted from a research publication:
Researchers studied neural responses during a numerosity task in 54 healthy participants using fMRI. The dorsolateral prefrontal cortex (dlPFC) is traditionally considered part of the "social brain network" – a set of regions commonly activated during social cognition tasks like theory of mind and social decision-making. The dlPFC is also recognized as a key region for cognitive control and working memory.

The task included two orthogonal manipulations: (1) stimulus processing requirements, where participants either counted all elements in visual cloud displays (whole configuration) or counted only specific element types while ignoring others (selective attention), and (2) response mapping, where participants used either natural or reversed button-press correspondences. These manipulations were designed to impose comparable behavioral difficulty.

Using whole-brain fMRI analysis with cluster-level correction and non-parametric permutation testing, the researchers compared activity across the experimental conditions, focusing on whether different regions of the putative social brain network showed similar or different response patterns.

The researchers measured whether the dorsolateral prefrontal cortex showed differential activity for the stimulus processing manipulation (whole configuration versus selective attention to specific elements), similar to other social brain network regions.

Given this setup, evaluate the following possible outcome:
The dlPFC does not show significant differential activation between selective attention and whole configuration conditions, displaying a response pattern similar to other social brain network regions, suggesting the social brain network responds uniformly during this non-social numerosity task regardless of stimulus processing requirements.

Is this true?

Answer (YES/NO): NO